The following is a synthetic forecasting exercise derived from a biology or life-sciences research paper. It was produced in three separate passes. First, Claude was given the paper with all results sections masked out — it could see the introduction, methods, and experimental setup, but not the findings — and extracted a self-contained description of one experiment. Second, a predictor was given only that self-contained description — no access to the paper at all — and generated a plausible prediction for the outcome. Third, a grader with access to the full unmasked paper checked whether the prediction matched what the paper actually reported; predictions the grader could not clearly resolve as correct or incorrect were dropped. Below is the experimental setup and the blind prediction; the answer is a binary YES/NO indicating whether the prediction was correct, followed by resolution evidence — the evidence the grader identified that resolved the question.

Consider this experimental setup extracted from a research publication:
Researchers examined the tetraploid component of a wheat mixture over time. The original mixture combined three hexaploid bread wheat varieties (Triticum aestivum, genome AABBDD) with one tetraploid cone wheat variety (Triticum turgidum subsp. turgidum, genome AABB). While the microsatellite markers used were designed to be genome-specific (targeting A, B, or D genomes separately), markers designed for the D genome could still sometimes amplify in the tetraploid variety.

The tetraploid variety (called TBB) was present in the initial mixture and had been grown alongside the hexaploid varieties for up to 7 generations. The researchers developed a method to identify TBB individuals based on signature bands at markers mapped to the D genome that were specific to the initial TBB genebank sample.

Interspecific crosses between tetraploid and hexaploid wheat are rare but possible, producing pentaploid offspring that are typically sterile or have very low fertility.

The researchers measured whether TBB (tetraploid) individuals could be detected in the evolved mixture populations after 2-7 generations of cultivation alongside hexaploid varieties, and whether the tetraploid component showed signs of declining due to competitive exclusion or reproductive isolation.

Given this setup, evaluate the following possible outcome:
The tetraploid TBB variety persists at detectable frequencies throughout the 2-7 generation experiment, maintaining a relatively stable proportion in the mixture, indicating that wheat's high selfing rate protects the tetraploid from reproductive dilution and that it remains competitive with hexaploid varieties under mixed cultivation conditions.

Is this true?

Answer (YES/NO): NO